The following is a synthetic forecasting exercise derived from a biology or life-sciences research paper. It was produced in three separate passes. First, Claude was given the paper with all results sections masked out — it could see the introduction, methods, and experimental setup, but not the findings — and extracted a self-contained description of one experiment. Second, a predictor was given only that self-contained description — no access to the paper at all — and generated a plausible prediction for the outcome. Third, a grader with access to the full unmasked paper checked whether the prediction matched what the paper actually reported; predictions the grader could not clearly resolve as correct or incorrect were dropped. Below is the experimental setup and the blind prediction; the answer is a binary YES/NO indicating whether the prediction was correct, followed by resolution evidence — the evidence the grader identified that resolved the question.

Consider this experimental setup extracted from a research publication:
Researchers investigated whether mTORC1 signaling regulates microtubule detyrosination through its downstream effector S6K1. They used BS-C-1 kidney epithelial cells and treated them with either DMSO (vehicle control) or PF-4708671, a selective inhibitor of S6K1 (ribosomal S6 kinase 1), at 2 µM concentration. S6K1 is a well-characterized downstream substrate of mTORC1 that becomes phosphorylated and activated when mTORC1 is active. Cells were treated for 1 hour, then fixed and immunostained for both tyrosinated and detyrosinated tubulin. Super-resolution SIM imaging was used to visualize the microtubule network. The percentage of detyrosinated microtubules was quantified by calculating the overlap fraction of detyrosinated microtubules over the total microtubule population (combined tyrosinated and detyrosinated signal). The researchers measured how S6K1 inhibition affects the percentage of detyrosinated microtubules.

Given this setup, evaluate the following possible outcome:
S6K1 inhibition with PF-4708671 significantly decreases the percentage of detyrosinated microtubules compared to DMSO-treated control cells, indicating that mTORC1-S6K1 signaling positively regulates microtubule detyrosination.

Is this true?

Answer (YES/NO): NO